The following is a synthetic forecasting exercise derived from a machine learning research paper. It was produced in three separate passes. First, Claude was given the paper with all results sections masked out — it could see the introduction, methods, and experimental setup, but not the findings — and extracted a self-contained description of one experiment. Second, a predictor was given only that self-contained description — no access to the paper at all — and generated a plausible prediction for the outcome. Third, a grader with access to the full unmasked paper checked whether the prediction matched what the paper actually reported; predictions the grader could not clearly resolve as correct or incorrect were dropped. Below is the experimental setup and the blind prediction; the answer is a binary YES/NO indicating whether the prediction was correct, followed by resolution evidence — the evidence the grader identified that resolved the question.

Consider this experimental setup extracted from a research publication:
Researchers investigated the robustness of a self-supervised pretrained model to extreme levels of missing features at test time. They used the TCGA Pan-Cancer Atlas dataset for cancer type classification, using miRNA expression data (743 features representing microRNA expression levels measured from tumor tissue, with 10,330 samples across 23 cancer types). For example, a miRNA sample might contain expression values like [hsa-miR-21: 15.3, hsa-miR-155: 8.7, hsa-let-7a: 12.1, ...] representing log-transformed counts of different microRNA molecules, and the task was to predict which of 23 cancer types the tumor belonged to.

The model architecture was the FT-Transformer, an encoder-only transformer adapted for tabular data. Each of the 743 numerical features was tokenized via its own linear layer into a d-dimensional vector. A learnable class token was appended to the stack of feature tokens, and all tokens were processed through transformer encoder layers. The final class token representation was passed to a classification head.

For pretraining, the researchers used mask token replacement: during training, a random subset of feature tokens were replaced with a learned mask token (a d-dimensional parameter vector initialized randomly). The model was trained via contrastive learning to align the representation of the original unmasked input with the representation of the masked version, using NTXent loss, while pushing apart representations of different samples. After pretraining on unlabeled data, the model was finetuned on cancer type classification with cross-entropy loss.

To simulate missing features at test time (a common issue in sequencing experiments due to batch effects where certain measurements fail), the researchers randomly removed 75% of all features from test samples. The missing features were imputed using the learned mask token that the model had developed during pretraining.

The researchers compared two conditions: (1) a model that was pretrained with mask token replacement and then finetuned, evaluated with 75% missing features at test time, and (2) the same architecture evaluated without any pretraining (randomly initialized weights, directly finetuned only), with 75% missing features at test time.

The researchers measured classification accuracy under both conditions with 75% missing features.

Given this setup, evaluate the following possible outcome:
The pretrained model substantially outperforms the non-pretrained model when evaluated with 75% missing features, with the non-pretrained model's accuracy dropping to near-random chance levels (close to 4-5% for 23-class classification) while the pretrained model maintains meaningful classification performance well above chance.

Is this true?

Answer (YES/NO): NO